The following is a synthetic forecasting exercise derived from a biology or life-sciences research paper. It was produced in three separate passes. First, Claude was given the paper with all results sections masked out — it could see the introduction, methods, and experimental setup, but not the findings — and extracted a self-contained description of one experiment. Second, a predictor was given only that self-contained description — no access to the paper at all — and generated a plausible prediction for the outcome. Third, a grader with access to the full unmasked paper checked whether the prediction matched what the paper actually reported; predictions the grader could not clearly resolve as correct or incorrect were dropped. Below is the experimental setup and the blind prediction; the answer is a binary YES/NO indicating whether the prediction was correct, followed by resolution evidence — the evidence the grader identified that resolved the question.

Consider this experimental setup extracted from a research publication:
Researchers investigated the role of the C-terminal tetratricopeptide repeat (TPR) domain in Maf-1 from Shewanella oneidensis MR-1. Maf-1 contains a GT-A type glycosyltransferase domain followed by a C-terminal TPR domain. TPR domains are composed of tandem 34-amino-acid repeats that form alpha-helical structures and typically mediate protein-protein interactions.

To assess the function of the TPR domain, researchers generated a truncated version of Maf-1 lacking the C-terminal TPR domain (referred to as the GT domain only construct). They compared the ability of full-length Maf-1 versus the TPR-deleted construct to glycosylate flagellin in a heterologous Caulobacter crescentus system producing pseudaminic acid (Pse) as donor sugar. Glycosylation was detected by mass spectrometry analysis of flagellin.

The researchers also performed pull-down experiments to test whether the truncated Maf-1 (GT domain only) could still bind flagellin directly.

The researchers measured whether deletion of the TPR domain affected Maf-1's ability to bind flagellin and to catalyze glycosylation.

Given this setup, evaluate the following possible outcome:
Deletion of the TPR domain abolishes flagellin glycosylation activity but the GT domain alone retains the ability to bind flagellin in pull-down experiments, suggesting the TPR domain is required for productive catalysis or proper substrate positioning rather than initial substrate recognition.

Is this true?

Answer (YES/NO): NO